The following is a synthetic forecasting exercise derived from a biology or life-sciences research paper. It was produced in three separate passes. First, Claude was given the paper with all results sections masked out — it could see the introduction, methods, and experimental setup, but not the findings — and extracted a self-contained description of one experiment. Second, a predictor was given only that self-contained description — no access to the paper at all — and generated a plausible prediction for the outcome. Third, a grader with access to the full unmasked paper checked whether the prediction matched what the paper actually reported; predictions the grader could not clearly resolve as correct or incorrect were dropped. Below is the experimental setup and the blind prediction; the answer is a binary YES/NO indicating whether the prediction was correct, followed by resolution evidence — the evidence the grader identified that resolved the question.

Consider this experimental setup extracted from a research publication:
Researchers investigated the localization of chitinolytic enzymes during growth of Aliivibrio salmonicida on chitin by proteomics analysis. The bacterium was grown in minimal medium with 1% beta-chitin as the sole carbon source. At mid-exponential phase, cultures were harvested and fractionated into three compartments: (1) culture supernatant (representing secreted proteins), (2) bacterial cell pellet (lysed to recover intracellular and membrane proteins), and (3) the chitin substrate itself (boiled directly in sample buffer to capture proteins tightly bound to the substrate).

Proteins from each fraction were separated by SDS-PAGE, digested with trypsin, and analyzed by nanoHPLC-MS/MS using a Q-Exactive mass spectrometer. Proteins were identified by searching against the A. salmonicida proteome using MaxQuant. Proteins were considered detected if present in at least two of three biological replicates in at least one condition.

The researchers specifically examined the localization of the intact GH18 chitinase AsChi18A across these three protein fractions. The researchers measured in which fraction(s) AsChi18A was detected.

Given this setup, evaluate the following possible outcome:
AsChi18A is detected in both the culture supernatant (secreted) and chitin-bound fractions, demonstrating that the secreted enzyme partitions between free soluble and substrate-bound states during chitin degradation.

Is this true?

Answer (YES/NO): NO